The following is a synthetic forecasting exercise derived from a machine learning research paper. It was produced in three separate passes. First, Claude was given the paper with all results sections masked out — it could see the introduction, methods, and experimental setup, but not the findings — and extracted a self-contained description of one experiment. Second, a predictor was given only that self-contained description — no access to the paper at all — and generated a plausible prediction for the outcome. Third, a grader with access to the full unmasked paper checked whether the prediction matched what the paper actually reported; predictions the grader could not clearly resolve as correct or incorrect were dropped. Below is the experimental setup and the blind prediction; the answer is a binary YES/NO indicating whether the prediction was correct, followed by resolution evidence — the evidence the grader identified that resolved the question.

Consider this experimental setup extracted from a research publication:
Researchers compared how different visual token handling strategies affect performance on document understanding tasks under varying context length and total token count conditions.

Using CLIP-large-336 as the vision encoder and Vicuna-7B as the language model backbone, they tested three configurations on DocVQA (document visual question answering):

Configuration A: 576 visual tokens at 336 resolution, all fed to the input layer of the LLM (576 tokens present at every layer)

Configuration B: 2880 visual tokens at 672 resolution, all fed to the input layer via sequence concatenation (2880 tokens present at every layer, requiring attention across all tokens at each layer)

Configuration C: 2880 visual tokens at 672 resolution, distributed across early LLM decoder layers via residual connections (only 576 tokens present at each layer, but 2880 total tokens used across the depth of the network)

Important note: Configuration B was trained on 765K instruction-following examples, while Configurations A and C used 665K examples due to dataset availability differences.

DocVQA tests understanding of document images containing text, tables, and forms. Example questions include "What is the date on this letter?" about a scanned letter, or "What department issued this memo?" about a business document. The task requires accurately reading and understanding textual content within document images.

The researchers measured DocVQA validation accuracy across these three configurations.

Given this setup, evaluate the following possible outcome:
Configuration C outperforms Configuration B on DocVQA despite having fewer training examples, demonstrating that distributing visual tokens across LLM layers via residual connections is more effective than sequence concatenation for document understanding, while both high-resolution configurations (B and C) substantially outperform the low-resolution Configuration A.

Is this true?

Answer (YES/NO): NO